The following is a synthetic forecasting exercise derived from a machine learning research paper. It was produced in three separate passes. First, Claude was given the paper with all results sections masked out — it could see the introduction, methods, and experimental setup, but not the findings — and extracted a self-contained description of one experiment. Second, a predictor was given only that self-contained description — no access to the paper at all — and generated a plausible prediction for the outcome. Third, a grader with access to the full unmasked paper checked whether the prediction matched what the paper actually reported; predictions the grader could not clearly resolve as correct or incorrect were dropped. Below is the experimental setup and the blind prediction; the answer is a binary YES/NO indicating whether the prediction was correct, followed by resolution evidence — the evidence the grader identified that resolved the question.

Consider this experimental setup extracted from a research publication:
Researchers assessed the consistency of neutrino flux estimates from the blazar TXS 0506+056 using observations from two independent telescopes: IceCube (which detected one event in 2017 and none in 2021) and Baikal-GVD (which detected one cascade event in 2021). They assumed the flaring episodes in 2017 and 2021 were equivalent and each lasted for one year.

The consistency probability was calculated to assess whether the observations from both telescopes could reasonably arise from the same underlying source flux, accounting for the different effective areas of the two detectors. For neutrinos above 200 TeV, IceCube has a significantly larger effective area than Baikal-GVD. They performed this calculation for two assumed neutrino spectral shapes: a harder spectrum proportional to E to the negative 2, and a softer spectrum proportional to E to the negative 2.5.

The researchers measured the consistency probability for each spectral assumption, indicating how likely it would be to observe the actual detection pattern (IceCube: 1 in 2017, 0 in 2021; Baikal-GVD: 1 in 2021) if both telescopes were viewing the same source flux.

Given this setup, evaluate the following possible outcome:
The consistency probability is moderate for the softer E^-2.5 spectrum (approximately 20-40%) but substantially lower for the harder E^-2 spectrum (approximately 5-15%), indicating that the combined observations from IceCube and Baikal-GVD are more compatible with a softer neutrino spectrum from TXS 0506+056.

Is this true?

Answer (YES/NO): NO